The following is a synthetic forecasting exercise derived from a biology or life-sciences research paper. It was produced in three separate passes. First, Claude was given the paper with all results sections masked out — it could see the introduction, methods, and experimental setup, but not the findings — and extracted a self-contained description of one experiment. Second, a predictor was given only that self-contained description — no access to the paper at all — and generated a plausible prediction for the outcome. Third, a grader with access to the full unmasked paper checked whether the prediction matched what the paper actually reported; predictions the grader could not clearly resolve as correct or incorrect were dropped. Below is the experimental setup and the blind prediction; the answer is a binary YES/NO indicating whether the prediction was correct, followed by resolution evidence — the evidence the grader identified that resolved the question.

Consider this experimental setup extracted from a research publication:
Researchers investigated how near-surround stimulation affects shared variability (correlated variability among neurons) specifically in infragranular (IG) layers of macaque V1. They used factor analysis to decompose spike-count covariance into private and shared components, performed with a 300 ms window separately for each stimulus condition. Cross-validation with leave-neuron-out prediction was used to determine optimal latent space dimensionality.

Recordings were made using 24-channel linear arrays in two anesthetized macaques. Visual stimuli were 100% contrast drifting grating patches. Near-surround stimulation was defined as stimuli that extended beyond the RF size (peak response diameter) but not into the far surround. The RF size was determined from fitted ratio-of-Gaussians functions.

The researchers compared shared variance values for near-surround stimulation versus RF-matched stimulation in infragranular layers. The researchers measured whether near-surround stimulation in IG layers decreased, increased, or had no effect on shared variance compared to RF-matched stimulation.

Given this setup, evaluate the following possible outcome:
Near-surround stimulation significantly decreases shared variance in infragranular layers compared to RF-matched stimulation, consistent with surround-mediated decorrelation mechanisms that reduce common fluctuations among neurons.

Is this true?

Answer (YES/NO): YES